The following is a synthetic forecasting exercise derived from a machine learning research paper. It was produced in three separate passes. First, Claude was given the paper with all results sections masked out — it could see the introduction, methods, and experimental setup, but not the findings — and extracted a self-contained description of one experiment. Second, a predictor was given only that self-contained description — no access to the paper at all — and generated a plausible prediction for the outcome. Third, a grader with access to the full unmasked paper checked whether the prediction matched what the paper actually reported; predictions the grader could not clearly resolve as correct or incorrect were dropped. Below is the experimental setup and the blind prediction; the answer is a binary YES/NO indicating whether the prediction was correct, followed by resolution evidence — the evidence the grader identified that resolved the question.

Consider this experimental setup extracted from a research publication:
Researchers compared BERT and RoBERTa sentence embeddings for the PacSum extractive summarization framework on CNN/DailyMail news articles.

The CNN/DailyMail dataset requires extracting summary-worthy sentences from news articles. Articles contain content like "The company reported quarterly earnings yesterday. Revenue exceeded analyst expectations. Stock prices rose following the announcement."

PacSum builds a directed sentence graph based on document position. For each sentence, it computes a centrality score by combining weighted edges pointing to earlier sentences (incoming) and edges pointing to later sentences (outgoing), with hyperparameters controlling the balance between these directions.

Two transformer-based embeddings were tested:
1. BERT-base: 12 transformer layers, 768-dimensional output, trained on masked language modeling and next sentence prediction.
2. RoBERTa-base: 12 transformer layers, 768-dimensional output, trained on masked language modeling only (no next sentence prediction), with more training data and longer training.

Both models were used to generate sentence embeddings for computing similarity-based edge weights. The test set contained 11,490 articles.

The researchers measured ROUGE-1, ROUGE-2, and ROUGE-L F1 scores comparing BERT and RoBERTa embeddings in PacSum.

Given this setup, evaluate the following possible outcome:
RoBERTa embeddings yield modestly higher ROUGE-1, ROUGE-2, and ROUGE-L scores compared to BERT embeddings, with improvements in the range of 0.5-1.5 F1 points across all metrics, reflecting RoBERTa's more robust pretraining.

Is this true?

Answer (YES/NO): NO